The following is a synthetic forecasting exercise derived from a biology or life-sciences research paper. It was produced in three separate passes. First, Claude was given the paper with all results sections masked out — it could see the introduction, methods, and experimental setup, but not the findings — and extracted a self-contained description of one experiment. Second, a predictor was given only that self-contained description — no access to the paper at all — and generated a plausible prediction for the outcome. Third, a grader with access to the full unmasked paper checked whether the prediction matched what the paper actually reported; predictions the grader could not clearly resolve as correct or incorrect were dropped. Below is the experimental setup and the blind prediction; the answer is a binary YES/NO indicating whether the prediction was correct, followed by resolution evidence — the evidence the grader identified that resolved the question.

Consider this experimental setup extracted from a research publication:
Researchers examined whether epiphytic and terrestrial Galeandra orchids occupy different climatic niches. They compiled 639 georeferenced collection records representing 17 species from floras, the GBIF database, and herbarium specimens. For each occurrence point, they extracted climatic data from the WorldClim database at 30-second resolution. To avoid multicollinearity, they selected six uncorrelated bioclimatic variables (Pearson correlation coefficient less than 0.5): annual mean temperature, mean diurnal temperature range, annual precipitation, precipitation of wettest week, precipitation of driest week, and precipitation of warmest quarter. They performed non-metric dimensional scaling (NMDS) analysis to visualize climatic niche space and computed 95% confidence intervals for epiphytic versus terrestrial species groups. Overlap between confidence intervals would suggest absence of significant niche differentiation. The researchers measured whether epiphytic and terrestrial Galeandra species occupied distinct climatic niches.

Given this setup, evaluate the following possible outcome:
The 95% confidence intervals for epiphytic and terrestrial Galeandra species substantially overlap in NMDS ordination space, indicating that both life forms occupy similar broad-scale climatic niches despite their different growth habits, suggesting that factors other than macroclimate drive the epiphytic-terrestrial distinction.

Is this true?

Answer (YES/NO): YES